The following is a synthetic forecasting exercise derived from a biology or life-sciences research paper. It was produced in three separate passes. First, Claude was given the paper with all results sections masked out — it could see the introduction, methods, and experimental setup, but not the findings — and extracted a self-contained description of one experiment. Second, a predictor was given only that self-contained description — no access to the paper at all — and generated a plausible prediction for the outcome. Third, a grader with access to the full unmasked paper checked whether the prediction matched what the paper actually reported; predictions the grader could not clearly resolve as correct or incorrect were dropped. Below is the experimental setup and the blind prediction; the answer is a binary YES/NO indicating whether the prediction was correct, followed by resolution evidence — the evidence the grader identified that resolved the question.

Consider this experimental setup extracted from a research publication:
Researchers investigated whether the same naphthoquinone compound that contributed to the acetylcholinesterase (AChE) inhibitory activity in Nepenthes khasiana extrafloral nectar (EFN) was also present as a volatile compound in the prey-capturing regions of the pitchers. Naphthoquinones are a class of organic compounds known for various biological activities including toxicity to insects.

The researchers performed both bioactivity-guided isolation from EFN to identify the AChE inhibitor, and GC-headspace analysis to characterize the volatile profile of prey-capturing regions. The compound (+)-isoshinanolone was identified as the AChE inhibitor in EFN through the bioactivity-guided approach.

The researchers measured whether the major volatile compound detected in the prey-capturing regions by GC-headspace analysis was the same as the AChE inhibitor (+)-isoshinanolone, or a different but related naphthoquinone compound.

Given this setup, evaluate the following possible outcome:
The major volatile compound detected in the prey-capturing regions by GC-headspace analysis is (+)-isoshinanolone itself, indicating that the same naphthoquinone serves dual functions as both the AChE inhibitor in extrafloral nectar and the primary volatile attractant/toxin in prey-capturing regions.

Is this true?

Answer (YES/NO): NO